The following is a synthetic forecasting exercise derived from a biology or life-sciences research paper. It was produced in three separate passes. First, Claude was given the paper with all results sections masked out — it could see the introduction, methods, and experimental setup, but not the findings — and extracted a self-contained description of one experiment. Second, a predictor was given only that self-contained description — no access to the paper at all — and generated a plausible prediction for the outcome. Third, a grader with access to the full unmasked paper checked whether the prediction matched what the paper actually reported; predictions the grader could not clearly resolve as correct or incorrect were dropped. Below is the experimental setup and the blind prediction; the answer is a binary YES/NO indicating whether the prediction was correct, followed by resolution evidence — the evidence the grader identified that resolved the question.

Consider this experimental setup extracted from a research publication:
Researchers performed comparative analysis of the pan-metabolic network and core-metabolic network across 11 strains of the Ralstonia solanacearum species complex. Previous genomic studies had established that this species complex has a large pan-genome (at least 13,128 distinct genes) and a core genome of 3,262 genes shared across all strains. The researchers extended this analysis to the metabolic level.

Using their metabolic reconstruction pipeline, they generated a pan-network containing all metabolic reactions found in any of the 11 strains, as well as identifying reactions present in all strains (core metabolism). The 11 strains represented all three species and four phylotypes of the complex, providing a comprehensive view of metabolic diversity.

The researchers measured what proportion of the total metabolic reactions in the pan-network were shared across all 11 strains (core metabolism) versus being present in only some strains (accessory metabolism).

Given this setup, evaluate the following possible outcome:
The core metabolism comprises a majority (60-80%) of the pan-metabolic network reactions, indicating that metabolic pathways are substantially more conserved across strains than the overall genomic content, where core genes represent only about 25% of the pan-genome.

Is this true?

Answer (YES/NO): NO